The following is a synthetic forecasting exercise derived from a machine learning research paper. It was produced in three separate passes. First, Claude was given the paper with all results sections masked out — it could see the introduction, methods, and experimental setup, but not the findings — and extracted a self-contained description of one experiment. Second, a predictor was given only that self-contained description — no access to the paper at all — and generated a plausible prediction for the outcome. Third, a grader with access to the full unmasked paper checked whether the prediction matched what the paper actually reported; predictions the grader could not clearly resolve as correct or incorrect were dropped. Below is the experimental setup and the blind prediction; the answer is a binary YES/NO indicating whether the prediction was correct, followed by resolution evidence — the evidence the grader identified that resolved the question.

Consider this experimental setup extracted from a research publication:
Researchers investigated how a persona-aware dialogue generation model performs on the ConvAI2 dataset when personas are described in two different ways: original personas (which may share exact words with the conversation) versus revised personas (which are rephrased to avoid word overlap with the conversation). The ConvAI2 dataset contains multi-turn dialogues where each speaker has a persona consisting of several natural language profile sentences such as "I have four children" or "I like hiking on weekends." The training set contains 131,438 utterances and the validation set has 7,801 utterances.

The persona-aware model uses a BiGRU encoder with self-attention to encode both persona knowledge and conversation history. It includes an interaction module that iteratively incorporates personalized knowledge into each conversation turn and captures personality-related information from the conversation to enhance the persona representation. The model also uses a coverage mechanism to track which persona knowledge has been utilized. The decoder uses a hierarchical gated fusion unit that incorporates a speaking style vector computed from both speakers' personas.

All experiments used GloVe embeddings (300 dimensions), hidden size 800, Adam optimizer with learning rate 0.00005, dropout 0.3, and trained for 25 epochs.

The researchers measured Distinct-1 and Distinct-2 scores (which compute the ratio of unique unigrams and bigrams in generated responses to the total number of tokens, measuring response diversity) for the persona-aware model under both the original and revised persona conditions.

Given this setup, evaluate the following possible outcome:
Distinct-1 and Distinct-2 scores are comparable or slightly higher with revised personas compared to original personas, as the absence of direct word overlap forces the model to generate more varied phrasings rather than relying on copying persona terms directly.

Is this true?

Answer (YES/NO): NO